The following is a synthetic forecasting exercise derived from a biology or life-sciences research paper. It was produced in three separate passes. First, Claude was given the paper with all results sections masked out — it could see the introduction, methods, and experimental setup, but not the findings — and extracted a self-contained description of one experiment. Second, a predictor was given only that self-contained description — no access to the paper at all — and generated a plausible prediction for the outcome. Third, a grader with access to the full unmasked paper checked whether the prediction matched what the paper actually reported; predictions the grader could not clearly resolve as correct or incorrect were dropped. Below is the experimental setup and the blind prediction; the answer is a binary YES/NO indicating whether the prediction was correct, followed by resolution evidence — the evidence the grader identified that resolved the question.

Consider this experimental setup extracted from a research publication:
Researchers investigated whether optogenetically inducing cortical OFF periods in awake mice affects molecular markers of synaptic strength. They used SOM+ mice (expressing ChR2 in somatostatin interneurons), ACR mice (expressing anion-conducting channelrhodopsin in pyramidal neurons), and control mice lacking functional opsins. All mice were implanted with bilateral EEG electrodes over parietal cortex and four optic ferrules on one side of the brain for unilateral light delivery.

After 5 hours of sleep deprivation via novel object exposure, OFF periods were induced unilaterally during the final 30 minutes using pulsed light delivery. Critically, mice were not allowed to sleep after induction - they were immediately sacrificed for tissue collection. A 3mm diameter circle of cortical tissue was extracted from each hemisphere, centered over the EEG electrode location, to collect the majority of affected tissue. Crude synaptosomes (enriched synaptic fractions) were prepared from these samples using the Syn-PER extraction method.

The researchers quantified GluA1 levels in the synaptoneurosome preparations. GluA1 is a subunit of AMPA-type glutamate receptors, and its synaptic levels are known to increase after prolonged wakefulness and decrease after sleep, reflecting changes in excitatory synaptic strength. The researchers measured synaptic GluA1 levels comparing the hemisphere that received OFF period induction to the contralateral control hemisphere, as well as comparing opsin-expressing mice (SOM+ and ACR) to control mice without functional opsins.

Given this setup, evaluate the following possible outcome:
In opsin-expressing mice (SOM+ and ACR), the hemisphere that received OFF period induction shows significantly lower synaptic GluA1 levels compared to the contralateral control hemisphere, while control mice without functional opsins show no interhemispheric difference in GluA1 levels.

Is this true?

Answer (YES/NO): YES